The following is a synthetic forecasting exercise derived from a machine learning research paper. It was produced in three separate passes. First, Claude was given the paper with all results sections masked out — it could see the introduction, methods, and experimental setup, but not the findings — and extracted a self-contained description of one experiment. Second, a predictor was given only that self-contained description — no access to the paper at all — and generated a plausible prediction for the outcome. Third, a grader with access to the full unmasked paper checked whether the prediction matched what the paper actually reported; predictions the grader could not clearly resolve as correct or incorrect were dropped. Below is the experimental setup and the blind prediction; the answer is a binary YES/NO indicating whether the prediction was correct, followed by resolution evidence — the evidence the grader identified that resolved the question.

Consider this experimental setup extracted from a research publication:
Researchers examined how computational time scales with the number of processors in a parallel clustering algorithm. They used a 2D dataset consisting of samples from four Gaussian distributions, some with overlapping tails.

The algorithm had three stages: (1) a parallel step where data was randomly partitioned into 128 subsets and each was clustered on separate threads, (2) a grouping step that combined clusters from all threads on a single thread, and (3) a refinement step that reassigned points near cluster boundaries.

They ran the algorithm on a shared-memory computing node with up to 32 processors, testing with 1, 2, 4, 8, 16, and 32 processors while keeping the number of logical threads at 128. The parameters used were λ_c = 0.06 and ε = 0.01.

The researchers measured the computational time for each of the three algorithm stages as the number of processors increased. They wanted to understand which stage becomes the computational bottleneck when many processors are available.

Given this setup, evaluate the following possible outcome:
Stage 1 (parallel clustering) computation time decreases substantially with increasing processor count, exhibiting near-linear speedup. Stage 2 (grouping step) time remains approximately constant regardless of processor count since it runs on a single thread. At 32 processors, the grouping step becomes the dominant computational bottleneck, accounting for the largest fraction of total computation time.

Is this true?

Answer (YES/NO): NO